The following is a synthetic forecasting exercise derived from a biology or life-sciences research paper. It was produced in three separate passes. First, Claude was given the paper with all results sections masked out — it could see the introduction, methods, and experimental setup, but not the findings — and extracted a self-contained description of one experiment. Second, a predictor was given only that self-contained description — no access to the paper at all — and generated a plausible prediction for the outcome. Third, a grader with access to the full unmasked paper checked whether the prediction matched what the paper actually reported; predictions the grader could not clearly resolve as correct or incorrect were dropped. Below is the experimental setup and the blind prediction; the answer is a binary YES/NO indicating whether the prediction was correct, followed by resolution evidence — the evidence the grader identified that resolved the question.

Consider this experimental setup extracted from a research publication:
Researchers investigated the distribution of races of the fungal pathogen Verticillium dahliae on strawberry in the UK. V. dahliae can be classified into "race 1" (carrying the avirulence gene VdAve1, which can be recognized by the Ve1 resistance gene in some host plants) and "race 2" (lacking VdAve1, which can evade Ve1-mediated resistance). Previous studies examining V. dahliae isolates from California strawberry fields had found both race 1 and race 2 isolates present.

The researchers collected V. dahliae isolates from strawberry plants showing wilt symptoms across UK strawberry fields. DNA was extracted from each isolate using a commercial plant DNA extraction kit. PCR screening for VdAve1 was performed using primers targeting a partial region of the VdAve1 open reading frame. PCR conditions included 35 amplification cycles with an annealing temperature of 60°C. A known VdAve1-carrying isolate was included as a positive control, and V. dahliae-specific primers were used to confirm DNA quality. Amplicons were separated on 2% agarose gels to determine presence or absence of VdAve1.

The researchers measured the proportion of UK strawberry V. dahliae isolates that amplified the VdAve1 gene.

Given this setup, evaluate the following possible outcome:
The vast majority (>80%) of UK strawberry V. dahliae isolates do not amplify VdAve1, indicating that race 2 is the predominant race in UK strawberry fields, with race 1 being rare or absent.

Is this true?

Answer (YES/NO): YES